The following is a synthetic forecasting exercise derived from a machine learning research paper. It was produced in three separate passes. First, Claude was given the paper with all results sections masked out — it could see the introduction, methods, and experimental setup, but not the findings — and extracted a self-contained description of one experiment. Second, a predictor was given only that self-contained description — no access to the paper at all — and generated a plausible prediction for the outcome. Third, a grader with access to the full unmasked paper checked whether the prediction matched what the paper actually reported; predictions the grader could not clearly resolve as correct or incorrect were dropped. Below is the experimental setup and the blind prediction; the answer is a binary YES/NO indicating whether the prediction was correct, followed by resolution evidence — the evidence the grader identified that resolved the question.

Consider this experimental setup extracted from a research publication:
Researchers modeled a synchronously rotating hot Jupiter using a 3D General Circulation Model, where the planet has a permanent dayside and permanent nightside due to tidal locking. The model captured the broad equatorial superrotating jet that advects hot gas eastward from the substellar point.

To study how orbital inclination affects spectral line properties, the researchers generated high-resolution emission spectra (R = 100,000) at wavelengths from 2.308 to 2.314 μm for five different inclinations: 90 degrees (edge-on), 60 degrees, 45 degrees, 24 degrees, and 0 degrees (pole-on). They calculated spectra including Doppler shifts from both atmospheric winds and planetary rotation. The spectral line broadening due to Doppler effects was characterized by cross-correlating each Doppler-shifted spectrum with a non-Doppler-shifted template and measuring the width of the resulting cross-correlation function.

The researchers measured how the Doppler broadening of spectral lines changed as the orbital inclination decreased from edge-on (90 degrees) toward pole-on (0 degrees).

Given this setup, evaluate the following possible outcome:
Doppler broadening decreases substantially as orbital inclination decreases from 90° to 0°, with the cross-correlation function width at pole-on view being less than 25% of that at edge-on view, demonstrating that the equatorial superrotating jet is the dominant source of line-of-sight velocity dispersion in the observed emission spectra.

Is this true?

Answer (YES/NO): NO